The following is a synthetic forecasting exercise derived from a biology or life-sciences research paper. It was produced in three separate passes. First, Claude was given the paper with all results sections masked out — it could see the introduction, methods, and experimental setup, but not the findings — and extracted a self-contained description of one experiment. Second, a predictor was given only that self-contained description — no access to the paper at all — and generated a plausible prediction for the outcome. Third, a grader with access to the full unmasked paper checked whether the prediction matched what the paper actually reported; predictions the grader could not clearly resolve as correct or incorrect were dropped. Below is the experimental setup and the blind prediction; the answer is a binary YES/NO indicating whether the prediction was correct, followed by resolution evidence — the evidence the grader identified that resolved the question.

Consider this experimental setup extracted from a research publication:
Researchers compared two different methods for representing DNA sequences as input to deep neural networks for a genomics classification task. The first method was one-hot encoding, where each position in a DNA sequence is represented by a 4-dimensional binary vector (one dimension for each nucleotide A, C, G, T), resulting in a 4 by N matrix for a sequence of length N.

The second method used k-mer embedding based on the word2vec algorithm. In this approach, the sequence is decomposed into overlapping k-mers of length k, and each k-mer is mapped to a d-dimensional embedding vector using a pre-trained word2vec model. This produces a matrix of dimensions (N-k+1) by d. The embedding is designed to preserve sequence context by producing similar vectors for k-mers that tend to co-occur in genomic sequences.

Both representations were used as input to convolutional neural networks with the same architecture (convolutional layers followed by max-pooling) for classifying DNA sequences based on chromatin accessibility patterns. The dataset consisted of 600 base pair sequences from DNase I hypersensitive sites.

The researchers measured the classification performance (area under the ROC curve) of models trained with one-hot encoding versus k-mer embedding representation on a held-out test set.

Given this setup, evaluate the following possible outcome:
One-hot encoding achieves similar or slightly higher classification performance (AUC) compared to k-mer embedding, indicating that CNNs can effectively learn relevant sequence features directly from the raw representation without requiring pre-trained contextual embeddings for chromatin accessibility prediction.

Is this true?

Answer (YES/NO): NO